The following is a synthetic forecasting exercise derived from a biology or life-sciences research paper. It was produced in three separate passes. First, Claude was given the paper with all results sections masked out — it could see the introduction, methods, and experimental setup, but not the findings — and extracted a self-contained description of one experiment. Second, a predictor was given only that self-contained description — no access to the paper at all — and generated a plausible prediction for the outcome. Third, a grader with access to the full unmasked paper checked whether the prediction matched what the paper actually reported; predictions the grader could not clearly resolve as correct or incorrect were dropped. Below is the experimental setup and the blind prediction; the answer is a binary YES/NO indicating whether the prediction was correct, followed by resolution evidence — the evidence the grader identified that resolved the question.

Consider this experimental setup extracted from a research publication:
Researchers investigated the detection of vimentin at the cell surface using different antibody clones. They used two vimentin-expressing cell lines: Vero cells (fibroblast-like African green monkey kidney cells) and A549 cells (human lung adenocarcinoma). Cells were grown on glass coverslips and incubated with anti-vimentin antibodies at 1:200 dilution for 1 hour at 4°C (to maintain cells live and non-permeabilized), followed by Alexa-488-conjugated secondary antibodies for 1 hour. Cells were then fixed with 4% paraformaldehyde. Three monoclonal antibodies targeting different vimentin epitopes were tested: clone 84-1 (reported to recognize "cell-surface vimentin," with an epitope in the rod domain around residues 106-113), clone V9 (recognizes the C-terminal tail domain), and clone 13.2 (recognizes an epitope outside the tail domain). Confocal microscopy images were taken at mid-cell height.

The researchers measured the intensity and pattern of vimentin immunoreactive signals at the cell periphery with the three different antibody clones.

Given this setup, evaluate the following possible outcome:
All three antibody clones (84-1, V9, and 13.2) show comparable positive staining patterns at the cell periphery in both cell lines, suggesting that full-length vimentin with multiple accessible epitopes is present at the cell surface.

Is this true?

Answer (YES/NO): NO